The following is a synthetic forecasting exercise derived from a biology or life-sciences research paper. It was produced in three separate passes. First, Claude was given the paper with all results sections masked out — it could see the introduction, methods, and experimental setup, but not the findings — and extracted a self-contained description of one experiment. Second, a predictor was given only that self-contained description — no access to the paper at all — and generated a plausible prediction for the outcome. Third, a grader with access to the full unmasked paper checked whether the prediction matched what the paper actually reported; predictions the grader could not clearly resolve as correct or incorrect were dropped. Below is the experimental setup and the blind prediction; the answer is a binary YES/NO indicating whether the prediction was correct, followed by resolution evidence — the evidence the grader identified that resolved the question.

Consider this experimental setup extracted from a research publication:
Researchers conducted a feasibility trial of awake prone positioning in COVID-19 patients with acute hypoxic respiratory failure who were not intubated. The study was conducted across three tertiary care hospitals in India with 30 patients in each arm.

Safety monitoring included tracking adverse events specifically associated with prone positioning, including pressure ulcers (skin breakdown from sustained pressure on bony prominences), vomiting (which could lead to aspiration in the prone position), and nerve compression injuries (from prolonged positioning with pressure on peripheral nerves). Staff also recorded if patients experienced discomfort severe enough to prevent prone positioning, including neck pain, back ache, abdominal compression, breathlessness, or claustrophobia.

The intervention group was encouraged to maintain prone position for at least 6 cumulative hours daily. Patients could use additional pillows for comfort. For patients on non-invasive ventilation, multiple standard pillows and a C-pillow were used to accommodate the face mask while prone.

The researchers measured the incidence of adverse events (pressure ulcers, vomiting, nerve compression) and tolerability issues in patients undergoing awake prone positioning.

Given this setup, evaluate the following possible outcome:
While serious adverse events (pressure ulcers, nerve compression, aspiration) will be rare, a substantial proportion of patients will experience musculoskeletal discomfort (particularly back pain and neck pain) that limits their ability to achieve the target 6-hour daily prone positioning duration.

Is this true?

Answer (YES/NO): NO